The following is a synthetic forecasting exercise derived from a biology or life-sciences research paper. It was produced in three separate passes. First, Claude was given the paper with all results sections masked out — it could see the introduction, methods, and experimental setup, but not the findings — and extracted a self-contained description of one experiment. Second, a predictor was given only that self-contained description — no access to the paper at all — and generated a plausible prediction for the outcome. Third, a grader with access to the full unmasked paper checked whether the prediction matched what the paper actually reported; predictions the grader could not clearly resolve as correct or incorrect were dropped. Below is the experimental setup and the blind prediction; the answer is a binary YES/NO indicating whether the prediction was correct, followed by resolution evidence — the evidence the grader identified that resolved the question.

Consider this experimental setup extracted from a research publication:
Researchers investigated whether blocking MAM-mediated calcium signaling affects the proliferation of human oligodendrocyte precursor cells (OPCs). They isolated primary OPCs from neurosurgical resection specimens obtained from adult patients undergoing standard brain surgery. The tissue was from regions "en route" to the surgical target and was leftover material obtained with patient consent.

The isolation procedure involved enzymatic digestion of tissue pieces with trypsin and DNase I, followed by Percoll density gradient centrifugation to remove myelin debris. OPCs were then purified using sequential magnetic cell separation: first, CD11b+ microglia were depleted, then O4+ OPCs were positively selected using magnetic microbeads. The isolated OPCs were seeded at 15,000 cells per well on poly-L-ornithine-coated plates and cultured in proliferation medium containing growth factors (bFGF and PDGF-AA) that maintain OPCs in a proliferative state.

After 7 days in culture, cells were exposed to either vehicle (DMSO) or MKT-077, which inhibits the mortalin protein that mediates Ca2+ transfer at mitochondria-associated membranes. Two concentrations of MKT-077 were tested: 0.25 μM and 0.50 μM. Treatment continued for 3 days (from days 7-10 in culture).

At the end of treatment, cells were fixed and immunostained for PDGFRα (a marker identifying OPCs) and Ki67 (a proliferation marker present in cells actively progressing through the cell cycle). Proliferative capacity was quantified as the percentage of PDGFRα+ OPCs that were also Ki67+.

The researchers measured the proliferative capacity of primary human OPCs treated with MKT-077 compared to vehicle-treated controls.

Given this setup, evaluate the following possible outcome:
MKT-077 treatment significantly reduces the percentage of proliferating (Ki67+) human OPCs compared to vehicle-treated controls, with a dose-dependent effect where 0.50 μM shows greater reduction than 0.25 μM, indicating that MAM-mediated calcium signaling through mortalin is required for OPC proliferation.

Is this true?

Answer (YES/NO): NO